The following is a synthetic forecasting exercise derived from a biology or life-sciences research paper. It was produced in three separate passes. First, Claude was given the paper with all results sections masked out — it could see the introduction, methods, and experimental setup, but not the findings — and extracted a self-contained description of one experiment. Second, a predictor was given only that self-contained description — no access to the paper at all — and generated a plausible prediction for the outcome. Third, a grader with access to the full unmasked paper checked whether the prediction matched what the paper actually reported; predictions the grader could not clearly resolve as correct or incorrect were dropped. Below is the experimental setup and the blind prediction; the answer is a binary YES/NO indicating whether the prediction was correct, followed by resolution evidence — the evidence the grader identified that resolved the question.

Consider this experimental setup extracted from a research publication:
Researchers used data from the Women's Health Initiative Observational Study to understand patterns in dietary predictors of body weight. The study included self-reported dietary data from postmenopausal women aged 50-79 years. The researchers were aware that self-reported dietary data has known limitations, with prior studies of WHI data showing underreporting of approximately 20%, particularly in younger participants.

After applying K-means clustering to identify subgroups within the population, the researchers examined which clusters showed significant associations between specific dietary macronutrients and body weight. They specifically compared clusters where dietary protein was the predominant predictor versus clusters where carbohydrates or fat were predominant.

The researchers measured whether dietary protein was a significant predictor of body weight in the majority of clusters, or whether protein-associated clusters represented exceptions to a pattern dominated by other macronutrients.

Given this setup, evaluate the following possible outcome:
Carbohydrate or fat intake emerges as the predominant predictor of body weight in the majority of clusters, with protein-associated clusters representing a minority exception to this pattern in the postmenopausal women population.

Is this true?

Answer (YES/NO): NO